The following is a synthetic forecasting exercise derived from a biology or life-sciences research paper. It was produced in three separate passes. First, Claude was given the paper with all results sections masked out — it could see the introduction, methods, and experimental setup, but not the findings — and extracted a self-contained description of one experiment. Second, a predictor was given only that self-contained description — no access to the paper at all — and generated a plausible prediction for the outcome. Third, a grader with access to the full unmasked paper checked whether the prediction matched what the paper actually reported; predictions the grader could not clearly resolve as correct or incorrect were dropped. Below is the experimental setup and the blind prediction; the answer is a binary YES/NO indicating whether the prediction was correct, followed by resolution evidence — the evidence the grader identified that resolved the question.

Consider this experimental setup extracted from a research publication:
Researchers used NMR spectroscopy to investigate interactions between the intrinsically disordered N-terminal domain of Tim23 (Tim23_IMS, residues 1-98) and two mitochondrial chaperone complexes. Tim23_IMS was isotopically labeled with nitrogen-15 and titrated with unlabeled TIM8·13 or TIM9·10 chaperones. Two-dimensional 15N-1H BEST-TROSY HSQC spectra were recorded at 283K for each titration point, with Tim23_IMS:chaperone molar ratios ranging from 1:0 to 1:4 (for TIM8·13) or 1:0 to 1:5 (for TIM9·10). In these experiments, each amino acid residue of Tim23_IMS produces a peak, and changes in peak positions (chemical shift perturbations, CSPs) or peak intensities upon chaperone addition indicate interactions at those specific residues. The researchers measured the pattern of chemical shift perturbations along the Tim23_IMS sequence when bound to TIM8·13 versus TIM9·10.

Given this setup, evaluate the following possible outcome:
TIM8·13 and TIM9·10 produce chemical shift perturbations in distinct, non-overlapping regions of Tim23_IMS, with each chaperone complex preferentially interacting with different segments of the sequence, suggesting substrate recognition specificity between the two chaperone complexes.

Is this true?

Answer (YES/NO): NO